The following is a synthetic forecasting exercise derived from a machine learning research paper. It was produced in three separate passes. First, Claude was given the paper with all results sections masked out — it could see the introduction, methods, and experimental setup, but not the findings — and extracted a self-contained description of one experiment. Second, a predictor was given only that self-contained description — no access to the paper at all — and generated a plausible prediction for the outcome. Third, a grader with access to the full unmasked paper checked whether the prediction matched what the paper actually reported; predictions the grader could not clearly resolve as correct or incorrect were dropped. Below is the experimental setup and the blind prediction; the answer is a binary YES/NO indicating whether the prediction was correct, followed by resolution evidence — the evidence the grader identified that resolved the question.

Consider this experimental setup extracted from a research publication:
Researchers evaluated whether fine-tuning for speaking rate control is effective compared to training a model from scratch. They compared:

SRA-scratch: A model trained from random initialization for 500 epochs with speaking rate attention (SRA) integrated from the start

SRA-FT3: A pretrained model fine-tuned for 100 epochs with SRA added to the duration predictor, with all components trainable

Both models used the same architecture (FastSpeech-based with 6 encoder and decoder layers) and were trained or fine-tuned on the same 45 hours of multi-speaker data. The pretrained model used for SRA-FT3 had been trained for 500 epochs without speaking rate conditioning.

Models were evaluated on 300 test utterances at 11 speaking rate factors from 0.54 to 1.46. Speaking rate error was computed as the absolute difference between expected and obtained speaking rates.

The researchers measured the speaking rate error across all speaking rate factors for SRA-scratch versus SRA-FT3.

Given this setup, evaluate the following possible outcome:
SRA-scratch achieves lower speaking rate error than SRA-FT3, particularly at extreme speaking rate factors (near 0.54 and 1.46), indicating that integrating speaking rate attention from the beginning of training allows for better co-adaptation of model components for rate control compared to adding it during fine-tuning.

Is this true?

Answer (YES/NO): NO